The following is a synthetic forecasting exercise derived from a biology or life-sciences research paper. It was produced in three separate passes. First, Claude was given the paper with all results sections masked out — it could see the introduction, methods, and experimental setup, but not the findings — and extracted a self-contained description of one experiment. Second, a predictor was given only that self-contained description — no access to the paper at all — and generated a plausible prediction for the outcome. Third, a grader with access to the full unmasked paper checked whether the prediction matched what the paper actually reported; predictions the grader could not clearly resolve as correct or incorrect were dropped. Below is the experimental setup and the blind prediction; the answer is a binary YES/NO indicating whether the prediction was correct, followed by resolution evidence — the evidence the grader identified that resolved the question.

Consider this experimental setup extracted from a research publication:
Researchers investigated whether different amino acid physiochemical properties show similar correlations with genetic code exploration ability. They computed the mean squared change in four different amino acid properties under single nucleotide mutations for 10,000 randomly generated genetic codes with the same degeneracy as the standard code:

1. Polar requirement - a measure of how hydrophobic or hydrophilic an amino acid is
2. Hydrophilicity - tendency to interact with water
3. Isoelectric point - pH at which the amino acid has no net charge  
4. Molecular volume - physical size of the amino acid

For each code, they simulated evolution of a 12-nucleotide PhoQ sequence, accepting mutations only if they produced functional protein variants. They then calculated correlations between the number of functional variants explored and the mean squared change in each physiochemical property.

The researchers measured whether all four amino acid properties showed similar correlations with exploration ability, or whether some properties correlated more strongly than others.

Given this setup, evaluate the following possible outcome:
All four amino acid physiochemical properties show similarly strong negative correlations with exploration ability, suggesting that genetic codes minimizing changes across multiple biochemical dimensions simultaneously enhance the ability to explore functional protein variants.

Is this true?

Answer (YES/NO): NO